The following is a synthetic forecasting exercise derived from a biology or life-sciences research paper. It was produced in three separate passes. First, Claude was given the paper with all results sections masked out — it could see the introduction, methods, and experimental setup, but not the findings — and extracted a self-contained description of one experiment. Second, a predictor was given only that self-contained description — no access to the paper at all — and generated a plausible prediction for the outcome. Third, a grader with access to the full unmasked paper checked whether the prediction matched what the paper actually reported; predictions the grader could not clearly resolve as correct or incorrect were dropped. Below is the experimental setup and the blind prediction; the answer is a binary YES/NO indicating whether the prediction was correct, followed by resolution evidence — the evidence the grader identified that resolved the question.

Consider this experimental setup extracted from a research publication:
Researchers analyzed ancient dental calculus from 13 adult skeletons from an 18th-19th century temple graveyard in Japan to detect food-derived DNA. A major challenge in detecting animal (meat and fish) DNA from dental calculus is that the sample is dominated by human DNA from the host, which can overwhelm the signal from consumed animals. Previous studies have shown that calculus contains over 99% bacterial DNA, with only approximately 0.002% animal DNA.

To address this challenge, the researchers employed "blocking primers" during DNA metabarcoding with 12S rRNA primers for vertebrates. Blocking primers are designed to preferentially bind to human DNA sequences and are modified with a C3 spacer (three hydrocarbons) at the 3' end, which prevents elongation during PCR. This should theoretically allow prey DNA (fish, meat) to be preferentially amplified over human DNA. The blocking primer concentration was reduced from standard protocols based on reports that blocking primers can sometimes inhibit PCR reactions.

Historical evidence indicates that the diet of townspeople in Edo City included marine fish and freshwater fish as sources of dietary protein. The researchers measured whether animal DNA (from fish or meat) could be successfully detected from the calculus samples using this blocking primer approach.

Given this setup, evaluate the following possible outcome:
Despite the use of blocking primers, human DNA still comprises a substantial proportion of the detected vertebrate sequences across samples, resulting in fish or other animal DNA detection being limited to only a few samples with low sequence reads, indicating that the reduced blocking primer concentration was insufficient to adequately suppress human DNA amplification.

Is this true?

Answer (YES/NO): NO